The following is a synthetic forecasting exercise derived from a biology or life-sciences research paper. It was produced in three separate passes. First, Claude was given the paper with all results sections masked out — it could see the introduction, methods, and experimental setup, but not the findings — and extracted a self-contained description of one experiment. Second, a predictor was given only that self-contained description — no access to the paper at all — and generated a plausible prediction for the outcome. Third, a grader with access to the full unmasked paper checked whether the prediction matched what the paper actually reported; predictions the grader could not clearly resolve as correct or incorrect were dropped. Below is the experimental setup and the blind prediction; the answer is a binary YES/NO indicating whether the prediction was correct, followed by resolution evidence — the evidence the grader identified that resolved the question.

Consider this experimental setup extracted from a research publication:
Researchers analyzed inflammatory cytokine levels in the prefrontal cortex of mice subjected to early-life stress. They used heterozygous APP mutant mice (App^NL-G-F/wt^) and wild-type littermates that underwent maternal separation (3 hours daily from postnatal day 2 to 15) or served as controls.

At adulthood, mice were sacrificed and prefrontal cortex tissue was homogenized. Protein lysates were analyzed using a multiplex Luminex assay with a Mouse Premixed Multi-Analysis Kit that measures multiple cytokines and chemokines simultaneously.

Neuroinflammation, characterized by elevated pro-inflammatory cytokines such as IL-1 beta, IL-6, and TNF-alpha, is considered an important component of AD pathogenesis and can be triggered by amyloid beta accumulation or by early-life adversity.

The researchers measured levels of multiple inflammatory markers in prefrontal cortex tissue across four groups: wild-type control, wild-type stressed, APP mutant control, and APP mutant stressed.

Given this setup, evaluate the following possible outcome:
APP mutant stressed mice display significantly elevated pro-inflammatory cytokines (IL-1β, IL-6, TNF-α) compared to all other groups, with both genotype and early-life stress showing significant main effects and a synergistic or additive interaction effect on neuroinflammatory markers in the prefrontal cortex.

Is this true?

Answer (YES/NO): NO